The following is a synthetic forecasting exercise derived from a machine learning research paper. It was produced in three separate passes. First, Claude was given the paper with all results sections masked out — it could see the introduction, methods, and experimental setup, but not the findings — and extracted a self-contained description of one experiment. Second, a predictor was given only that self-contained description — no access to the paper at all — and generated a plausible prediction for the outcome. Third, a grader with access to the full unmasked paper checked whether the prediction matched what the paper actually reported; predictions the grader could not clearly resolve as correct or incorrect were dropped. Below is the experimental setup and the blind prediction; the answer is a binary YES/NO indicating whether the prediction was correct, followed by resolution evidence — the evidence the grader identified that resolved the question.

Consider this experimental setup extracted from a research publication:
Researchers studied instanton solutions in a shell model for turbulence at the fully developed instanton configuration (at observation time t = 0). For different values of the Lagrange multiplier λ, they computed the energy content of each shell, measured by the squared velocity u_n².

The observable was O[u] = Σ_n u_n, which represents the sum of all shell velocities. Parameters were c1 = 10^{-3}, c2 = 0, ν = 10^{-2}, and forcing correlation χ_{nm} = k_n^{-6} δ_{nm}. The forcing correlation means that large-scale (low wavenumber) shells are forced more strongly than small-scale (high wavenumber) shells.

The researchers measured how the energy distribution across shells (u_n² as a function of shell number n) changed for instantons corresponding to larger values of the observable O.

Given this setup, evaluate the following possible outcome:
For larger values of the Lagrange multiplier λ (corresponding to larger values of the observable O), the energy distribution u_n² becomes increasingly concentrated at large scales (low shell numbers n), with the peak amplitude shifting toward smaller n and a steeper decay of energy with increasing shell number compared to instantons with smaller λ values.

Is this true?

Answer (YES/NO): NO